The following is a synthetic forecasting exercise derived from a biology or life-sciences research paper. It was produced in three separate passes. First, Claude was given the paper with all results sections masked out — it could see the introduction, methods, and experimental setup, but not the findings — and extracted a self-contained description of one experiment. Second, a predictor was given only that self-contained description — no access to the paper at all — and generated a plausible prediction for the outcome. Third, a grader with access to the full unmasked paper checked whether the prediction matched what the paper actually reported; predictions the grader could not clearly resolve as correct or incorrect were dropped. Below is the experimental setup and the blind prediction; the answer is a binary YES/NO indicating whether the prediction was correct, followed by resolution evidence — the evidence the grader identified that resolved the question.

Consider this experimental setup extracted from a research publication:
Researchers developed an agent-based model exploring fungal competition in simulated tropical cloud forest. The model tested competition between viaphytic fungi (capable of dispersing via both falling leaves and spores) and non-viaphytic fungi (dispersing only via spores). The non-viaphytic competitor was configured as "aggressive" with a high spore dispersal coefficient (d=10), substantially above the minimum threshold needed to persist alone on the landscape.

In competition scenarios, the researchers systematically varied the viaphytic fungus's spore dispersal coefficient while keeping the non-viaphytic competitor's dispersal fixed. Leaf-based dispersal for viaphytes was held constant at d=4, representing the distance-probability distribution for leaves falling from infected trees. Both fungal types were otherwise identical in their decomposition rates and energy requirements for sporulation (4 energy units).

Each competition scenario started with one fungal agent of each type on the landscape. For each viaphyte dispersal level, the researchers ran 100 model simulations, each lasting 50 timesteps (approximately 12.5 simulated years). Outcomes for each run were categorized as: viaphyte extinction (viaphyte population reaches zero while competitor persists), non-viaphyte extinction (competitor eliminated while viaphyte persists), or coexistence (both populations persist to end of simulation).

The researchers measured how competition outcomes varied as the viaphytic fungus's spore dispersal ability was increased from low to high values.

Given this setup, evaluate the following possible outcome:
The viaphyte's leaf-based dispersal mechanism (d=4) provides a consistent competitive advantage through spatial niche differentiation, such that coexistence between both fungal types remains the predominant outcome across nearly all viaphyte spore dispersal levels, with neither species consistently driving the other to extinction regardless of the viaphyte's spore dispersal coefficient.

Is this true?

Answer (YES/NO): NO